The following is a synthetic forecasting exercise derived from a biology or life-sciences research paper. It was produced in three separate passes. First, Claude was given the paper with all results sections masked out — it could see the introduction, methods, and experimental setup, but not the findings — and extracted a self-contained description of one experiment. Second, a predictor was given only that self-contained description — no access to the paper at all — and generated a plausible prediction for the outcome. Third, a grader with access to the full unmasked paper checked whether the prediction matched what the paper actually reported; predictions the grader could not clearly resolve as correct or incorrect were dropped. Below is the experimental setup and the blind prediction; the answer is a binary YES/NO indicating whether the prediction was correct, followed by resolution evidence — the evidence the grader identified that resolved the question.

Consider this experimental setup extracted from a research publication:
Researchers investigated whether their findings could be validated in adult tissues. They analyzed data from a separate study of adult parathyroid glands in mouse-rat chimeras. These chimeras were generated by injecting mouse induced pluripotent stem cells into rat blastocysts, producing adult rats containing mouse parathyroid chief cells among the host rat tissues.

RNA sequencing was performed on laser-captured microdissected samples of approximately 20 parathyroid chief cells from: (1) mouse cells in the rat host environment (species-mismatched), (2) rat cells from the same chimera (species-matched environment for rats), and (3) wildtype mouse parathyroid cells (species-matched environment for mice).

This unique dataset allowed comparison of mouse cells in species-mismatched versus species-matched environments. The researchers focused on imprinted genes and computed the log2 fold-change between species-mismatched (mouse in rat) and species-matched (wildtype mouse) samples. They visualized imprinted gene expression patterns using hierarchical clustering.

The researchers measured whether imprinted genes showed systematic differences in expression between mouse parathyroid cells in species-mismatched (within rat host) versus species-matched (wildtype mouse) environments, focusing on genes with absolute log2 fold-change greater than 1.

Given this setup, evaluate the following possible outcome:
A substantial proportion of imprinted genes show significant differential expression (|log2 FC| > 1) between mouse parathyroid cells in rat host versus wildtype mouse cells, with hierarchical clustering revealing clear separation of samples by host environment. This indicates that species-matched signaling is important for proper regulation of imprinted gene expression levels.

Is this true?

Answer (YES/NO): YES